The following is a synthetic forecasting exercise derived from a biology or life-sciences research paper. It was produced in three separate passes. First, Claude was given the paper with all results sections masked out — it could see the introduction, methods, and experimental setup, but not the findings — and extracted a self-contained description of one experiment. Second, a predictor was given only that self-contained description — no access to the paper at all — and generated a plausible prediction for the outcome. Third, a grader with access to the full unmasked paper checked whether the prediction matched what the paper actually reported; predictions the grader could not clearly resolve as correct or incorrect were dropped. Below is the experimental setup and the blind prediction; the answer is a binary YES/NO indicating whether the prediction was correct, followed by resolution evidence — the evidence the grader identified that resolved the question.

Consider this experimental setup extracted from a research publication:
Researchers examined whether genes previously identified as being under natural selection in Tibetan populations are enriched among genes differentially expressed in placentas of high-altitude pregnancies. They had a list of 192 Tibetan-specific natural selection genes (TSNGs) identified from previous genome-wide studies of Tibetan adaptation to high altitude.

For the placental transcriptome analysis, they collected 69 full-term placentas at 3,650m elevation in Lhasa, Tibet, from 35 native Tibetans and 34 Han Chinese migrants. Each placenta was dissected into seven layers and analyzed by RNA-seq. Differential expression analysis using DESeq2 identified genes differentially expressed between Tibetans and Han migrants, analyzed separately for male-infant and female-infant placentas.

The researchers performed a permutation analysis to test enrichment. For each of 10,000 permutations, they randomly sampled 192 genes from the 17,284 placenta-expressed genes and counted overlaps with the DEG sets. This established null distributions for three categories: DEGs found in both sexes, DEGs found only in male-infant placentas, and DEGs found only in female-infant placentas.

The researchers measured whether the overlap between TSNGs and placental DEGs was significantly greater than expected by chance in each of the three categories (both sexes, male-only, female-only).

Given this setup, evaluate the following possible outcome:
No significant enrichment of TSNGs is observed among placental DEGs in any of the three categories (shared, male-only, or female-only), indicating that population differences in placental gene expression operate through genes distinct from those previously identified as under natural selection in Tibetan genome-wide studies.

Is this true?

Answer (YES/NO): NO